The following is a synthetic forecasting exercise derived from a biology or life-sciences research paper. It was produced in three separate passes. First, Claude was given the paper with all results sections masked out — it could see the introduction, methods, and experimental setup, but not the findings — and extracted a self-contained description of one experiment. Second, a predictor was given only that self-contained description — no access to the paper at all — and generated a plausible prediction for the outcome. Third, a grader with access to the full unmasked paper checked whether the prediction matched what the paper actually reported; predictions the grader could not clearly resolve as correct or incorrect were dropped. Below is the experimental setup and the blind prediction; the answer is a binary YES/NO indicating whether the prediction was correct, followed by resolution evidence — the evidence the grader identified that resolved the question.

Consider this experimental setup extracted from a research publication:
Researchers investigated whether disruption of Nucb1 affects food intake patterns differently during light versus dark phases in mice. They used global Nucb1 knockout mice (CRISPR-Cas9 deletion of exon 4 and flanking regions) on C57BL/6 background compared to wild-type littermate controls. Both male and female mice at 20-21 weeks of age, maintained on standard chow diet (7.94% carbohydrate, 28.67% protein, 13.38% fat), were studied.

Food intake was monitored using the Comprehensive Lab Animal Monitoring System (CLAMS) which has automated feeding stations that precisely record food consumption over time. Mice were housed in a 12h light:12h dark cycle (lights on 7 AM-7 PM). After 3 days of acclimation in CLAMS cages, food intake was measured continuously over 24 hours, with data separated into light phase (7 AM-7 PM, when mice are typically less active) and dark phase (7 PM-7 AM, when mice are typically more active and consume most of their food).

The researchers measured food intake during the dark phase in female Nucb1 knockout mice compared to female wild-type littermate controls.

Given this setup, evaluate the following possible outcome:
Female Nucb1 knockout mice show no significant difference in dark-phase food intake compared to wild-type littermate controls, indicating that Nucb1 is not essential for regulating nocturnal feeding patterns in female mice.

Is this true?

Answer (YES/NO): NO